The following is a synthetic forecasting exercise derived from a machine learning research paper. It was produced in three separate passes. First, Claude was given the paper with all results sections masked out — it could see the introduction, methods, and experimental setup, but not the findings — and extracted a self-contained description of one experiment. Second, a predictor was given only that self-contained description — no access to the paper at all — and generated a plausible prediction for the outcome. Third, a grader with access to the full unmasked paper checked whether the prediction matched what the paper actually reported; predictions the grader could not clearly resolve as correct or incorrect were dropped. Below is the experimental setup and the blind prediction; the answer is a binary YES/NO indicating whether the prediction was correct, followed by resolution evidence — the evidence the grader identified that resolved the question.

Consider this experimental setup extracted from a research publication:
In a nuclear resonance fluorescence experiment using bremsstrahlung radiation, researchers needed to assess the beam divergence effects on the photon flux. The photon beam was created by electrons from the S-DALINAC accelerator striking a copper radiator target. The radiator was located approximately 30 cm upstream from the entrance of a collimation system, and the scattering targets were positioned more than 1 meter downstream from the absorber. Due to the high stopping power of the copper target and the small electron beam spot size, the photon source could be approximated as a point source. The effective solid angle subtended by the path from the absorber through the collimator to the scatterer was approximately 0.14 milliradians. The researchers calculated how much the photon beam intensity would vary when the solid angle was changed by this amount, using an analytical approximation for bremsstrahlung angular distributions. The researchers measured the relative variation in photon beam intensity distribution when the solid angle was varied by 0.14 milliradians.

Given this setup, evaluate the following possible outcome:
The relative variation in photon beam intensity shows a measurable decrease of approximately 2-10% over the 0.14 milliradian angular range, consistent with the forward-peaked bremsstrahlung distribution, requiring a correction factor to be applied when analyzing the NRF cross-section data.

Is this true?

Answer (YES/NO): NO